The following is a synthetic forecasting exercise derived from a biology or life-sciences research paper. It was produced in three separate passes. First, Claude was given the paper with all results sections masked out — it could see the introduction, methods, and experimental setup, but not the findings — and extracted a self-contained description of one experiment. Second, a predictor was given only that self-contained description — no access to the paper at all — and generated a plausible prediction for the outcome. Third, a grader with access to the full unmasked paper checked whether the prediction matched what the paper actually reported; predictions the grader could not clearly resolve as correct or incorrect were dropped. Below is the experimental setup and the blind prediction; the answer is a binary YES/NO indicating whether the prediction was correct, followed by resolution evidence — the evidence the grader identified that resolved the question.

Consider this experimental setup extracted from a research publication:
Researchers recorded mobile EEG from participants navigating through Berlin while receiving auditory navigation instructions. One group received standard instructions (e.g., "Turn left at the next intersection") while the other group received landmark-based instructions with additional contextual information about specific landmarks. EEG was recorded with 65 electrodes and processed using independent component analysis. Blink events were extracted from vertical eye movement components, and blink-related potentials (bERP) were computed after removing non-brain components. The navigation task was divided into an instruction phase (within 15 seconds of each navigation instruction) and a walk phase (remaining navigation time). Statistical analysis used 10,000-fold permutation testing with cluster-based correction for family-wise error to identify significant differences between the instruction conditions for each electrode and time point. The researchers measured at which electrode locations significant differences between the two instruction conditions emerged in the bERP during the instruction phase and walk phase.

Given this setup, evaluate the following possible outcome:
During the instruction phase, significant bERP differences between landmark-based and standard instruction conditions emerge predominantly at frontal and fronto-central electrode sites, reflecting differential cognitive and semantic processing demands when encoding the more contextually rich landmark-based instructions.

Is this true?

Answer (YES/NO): YES